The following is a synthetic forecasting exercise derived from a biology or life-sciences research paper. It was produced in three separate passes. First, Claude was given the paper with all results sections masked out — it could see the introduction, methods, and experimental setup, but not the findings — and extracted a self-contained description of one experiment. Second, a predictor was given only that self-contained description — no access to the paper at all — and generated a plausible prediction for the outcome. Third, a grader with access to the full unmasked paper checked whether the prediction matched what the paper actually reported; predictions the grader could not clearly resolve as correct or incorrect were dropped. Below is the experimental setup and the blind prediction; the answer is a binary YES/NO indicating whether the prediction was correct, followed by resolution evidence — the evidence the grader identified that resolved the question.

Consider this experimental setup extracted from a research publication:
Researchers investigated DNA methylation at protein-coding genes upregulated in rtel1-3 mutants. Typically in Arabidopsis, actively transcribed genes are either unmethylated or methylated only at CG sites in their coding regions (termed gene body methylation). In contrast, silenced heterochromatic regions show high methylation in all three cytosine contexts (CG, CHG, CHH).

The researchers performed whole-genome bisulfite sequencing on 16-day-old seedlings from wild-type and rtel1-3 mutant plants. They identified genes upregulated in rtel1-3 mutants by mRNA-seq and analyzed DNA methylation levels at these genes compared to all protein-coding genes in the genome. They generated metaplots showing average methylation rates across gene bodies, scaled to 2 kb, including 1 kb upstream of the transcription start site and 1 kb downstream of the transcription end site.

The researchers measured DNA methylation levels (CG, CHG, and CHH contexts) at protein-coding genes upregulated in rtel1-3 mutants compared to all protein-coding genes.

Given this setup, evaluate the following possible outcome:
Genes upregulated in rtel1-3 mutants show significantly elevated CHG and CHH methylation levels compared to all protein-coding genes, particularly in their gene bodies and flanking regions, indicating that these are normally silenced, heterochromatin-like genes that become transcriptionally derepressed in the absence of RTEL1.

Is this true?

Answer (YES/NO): NO